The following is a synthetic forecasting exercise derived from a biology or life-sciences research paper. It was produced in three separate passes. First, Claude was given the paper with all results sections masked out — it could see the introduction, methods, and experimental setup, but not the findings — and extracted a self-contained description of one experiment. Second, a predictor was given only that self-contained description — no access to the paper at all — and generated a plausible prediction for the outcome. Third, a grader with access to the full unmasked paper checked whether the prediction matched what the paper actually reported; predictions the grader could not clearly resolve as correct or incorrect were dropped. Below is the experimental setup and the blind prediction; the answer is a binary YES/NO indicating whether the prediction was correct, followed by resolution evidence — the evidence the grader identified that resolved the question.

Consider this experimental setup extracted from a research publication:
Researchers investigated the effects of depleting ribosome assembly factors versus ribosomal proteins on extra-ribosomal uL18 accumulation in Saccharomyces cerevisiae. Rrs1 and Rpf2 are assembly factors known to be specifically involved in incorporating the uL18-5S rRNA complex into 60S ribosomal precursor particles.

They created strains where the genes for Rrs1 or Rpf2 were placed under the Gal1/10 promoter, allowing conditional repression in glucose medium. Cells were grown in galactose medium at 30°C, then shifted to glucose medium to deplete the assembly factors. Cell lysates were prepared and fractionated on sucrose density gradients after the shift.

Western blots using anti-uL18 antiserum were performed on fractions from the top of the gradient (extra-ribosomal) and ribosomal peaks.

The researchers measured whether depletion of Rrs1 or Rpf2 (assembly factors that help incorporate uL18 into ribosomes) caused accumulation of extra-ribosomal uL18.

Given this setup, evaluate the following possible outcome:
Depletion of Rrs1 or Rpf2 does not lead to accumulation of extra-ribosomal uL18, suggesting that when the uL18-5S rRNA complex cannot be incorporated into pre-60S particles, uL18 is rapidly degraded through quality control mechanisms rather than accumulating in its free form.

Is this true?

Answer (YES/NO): NO